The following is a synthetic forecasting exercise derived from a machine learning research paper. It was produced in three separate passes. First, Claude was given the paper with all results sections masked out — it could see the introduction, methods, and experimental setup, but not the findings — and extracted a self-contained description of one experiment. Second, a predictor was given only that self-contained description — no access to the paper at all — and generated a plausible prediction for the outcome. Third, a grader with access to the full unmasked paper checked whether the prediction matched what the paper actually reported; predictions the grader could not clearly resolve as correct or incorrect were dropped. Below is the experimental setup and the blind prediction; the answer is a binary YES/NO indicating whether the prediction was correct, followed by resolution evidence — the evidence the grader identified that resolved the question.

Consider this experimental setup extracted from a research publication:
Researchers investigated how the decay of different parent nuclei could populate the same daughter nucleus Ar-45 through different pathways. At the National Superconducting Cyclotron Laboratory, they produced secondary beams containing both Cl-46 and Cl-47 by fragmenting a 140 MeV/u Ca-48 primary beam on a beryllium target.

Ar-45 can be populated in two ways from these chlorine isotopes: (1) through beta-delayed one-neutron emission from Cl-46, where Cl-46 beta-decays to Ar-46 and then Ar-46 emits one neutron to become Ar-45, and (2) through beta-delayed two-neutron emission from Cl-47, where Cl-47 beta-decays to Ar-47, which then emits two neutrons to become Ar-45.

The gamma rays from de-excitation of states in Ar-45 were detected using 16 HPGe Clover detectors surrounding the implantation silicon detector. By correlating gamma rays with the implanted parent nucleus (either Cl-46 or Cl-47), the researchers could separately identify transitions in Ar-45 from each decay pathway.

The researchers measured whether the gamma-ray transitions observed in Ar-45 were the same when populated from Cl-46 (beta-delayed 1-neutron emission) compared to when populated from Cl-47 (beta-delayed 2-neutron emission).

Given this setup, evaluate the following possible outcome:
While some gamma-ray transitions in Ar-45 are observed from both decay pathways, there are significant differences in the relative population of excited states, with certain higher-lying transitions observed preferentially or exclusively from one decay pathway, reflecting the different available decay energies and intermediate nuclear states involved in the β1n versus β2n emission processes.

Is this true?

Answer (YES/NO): NO